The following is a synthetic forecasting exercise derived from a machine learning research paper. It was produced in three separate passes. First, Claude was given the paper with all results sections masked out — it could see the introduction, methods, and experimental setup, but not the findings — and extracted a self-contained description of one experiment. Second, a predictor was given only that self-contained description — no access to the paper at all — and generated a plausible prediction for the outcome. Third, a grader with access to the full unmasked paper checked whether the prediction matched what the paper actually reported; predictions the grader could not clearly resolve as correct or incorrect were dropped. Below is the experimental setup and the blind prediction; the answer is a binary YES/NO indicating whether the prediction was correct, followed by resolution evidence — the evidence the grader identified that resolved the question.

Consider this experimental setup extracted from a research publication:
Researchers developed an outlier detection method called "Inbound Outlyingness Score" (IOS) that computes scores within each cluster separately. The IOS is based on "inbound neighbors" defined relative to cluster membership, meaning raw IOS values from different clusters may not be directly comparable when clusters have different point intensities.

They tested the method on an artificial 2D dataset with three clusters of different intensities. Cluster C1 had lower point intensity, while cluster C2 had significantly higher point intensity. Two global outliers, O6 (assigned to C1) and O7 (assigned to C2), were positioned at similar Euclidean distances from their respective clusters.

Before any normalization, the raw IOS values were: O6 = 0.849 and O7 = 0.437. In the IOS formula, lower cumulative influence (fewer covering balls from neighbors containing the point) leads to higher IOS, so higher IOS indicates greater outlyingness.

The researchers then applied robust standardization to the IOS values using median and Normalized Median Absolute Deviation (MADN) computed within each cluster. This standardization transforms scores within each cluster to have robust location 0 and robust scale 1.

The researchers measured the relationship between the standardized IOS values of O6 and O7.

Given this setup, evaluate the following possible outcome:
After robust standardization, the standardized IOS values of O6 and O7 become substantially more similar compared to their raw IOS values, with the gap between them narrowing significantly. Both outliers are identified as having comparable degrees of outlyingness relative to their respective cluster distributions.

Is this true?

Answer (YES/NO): NO